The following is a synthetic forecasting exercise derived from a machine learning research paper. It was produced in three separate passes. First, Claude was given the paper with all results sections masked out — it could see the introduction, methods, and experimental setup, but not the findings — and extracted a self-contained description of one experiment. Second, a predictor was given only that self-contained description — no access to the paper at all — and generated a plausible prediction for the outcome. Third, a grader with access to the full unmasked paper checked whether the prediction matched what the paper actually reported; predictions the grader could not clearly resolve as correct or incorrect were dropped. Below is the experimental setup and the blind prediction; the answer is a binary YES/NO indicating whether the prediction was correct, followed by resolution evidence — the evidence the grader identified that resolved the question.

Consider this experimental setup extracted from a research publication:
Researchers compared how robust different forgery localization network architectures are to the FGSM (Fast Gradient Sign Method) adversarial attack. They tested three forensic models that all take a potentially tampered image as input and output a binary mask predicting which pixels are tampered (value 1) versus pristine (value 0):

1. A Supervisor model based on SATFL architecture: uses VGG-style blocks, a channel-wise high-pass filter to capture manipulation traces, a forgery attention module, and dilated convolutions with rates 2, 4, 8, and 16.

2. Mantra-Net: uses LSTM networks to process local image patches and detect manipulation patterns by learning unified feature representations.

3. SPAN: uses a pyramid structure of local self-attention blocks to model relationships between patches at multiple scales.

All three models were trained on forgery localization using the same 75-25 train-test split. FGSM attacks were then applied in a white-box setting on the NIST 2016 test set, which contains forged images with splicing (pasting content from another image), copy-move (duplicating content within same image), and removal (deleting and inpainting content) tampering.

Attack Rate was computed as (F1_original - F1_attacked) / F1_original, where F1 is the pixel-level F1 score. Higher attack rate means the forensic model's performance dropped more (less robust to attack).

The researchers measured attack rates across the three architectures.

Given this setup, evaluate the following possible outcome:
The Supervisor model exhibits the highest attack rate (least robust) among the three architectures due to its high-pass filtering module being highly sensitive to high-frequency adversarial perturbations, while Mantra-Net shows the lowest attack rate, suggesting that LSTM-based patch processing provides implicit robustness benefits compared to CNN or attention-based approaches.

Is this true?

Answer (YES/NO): YES